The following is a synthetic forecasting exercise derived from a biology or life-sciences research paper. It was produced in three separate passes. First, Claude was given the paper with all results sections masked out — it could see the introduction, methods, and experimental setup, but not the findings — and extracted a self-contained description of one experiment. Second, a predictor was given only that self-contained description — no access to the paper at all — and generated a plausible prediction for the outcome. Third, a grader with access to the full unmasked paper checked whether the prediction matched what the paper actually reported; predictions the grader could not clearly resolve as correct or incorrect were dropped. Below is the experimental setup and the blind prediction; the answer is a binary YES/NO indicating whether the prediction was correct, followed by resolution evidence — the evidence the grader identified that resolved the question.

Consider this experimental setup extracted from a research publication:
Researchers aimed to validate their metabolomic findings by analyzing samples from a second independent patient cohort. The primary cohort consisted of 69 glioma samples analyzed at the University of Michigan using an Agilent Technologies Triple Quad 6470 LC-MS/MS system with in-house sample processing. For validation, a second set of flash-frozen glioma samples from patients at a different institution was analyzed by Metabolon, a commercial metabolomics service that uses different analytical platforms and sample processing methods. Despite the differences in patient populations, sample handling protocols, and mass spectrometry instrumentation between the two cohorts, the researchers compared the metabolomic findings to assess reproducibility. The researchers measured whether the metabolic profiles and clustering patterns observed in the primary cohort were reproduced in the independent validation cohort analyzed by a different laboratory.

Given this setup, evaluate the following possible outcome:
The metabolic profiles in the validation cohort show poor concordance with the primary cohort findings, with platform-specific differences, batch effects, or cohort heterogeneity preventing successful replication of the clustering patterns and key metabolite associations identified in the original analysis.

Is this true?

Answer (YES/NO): NO